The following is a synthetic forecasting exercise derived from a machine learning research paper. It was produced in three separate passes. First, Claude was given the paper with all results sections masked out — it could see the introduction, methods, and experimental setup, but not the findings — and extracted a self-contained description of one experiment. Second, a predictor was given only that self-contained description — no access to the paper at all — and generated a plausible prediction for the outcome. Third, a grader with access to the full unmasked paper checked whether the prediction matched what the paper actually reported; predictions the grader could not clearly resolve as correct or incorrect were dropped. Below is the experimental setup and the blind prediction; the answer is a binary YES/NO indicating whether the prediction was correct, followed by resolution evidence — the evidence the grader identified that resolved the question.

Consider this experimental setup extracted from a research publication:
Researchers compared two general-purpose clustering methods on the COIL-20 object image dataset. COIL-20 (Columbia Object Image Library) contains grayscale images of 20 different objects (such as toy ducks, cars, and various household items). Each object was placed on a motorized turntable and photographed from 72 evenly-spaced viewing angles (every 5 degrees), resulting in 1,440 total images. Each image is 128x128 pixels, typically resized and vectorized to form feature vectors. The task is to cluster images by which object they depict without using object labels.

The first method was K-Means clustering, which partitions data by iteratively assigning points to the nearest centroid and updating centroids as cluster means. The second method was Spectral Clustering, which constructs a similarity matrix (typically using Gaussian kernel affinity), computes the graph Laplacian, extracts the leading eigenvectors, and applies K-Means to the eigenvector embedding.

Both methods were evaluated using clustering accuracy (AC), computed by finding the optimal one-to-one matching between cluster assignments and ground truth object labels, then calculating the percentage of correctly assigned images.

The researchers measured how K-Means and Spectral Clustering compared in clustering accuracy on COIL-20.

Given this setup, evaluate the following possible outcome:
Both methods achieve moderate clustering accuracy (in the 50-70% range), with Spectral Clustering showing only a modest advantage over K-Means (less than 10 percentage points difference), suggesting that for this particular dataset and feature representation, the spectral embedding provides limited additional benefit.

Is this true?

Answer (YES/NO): NO